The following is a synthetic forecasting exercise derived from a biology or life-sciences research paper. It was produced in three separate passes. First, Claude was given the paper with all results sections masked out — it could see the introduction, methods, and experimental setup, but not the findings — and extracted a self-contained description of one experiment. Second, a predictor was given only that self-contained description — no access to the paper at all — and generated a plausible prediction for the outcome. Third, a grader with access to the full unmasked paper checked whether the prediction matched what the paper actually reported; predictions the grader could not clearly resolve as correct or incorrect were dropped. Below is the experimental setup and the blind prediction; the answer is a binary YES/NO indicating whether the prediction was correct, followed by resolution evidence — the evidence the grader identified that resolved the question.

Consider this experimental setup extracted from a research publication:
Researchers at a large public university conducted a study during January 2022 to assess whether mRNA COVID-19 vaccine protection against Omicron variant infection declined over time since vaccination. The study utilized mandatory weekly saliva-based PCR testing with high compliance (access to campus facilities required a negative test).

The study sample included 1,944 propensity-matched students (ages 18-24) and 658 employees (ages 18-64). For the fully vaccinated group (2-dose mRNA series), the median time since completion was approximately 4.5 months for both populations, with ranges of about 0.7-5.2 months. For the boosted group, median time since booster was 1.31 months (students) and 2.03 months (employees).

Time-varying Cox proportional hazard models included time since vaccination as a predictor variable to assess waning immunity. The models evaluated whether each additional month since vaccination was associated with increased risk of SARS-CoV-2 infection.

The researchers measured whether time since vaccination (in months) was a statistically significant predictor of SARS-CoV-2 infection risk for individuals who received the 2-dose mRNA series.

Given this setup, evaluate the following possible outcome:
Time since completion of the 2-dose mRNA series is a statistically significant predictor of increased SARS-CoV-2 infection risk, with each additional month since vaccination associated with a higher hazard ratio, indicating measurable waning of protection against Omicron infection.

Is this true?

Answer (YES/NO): NO